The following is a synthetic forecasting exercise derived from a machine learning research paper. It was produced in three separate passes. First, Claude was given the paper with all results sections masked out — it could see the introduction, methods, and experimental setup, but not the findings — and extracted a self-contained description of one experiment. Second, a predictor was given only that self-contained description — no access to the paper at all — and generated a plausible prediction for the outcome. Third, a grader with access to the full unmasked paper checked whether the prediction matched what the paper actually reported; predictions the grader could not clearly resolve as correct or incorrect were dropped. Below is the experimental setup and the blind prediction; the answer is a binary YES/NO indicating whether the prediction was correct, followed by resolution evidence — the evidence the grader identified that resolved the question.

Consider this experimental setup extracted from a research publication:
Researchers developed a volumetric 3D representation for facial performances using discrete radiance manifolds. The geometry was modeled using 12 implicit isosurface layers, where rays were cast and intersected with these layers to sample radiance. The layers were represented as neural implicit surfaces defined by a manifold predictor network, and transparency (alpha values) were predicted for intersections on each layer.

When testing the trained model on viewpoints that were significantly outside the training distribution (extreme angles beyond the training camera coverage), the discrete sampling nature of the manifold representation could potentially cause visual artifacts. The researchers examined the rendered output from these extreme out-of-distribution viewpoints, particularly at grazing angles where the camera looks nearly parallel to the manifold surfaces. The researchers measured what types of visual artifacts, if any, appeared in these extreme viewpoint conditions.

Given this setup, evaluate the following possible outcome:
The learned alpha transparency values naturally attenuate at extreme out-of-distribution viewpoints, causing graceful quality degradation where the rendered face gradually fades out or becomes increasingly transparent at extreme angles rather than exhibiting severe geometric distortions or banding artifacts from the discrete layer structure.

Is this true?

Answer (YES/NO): NO